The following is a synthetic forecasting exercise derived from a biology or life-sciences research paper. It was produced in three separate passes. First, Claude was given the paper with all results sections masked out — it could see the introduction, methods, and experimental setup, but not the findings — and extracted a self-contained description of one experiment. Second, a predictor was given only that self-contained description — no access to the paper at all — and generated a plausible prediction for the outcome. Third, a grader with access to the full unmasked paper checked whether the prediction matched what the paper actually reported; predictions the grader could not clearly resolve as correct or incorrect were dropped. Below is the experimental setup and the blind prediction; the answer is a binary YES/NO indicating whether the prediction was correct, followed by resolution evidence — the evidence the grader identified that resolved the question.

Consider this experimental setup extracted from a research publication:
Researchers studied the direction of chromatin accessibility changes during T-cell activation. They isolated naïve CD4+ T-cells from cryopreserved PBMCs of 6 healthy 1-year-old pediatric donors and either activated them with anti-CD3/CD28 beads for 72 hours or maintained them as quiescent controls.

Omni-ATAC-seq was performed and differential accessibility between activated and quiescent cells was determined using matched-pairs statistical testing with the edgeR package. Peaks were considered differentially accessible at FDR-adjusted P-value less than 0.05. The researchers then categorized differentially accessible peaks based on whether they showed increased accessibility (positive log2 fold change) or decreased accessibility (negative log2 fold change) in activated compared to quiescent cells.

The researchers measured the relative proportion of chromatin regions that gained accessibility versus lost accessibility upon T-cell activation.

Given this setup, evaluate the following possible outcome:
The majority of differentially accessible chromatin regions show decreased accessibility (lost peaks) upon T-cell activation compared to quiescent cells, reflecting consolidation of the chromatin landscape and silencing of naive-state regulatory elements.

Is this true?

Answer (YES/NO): YES